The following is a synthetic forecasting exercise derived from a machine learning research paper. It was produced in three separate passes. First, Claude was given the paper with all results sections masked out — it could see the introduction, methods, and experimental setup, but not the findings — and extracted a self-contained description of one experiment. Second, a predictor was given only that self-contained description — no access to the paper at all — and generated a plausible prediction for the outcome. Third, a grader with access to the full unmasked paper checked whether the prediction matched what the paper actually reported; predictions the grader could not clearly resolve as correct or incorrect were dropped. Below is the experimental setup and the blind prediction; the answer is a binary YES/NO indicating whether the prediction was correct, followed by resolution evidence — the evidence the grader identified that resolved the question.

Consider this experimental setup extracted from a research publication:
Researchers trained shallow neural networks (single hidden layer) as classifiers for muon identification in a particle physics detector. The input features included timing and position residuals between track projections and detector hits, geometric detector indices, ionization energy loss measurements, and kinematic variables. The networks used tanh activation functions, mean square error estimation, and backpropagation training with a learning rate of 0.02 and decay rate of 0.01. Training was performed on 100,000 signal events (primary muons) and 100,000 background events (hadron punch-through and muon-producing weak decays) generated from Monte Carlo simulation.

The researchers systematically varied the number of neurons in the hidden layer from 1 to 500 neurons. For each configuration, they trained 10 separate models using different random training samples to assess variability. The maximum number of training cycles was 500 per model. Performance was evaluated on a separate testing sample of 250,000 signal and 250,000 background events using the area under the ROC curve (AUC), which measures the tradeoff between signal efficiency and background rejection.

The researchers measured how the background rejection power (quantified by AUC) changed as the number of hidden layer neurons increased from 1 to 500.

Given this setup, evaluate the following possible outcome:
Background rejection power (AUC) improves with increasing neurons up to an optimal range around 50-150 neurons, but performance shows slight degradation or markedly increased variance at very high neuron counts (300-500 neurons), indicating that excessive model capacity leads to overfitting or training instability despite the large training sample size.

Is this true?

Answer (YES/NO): NO